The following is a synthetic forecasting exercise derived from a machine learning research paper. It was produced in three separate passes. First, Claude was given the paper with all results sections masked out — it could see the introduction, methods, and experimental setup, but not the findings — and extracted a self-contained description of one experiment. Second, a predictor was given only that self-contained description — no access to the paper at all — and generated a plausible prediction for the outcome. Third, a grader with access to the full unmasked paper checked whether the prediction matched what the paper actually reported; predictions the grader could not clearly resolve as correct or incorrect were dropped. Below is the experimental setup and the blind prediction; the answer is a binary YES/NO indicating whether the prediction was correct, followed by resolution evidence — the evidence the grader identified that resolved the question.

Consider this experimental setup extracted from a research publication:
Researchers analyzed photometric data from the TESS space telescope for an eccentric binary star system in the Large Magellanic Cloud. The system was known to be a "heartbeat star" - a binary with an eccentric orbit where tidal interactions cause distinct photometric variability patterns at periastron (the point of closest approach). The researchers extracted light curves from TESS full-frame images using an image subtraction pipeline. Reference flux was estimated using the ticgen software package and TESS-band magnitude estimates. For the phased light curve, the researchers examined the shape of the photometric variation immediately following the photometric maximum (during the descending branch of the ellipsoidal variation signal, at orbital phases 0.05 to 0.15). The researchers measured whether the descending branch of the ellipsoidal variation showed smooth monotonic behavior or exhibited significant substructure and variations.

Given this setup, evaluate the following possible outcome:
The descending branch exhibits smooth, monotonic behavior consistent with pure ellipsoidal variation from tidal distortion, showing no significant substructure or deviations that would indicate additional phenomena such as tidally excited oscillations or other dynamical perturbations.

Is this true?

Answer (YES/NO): NO